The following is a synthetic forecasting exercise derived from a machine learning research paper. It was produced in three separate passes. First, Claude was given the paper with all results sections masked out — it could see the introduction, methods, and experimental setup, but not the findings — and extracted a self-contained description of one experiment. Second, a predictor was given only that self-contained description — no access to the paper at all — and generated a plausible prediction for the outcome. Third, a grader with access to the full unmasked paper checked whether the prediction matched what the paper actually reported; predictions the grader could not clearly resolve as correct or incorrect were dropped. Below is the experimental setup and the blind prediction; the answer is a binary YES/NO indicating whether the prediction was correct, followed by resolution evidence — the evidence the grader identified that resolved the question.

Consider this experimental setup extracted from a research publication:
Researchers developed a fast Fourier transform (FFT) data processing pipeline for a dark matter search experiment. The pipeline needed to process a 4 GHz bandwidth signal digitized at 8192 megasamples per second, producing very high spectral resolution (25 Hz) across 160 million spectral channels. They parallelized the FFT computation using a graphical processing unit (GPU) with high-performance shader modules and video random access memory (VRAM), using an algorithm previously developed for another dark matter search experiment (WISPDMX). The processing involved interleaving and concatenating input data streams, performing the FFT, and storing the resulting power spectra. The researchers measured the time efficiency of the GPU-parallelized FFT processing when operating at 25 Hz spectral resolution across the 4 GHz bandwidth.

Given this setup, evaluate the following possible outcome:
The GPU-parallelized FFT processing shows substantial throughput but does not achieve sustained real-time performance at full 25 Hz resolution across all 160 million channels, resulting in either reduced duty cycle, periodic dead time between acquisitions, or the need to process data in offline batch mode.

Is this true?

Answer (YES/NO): YES